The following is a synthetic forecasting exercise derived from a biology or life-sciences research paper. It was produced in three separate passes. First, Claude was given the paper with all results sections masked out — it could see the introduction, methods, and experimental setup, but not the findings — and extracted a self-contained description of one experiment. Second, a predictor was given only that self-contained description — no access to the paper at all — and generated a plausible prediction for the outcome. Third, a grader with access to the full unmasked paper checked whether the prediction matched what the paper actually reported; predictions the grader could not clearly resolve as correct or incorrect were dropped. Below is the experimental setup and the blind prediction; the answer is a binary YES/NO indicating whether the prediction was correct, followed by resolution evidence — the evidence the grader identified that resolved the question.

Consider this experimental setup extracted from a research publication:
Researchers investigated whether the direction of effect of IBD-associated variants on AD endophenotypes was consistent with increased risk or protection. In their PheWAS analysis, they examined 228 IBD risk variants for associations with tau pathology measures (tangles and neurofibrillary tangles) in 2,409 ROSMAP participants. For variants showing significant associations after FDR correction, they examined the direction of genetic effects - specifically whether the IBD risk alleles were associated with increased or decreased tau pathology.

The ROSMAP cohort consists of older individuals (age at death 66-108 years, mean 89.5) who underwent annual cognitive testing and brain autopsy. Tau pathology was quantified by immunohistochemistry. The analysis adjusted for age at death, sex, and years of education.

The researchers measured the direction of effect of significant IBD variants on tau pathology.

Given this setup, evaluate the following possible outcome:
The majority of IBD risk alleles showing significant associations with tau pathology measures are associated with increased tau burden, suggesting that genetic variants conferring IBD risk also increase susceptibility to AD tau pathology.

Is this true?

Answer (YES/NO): NO